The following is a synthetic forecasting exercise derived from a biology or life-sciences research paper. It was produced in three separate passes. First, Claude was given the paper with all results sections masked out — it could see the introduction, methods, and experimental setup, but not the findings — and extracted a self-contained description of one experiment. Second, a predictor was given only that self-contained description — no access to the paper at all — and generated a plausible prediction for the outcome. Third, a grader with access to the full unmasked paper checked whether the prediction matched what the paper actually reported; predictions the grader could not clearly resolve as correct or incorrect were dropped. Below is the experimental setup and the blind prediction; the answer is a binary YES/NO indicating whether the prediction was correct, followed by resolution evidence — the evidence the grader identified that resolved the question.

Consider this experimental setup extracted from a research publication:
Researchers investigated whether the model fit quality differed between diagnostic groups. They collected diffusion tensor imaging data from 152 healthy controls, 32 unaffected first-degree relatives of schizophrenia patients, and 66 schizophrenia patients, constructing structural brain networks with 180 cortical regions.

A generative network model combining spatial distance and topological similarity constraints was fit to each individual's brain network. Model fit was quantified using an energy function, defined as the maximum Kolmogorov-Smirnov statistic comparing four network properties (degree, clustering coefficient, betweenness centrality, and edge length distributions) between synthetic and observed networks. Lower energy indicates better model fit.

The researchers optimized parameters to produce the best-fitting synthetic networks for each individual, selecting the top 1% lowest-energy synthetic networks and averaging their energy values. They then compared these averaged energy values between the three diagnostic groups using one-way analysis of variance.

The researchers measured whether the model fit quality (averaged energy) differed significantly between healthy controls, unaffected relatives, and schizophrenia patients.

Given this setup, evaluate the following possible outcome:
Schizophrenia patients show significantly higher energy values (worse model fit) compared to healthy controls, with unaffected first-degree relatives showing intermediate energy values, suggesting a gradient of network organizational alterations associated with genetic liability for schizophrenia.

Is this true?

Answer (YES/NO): NO